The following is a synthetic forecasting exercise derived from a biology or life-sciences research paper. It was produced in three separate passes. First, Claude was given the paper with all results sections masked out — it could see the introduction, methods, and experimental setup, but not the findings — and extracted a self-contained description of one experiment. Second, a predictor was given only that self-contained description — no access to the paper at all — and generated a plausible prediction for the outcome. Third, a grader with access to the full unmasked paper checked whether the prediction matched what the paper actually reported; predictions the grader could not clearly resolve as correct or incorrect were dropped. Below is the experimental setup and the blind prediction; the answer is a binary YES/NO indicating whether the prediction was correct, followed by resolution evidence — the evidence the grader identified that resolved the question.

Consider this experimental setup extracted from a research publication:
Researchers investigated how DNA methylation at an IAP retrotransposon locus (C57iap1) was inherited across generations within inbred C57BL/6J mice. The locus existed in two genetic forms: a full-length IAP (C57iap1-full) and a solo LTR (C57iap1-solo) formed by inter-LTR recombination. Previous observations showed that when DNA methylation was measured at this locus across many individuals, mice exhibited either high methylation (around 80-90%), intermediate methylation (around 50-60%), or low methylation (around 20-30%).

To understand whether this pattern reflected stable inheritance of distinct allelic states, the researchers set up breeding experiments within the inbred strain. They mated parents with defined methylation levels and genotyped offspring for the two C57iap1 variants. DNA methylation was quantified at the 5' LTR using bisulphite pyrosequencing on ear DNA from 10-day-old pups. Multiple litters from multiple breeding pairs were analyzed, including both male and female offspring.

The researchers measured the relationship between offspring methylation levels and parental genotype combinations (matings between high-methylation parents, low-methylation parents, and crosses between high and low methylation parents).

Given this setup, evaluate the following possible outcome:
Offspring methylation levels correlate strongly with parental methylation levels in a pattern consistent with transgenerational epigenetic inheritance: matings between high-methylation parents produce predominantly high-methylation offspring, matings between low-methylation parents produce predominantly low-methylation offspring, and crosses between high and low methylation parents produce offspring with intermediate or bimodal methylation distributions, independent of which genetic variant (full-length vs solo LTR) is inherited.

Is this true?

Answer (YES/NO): NO